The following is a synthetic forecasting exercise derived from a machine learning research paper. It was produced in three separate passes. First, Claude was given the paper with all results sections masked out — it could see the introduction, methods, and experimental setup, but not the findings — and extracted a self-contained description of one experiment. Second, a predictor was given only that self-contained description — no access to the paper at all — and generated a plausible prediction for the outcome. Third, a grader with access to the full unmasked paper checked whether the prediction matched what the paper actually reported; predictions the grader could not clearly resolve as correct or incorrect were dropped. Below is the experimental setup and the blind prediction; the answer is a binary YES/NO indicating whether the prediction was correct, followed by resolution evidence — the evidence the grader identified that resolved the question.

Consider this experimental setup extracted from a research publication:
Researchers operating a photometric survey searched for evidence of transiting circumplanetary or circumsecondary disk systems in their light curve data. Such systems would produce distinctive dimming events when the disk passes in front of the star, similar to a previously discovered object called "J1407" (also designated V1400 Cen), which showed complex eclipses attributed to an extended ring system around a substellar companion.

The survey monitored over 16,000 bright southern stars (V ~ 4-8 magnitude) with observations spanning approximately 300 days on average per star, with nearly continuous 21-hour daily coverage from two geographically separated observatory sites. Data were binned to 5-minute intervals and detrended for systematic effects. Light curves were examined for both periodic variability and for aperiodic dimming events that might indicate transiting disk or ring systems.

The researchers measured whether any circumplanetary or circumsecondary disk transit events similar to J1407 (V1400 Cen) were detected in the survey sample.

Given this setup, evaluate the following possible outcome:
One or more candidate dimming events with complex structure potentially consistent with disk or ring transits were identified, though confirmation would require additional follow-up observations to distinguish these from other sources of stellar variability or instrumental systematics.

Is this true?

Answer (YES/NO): NO